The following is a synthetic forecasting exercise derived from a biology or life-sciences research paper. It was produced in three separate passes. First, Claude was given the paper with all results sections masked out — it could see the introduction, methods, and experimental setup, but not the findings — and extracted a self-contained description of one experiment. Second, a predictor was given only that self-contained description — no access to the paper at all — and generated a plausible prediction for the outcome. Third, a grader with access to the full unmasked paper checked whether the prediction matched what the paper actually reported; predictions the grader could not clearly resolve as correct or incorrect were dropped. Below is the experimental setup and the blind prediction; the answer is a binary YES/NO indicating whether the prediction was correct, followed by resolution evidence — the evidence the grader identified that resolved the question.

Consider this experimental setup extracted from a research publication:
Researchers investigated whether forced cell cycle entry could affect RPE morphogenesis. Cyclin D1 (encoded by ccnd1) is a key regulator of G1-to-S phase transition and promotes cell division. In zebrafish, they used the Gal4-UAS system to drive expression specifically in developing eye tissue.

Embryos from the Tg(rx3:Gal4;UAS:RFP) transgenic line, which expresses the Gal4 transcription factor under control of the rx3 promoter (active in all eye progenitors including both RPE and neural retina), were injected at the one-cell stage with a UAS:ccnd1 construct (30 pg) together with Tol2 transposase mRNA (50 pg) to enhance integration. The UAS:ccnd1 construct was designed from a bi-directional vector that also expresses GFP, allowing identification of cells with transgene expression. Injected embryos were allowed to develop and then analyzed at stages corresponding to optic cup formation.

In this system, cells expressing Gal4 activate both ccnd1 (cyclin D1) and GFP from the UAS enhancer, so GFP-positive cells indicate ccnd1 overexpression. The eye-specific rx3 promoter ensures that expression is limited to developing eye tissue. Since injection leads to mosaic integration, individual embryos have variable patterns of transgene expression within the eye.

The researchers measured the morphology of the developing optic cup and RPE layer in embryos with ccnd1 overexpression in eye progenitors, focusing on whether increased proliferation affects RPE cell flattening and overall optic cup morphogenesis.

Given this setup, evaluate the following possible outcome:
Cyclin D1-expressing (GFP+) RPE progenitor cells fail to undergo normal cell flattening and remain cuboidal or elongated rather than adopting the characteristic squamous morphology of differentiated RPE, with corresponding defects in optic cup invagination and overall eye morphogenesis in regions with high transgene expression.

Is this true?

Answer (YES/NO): YES